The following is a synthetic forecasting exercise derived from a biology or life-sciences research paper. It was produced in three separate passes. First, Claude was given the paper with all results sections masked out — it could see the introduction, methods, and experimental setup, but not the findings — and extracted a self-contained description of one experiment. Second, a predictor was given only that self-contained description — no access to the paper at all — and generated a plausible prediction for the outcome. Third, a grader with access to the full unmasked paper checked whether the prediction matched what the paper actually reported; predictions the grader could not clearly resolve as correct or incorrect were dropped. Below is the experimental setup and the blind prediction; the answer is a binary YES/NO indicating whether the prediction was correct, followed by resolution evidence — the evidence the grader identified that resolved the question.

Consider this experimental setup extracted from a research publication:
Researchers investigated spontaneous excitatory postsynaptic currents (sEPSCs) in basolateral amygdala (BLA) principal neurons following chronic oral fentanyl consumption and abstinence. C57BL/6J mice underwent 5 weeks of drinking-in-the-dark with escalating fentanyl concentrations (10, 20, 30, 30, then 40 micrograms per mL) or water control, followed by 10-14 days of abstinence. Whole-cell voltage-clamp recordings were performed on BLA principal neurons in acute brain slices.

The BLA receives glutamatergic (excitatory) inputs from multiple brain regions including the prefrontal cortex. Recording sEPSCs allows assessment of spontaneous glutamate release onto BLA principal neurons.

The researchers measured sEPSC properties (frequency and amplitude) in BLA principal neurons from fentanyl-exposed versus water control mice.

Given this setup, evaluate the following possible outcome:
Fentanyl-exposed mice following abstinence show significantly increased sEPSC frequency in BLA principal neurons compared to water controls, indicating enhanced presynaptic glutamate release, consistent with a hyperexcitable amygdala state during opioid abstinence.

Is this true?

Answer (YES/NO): YES